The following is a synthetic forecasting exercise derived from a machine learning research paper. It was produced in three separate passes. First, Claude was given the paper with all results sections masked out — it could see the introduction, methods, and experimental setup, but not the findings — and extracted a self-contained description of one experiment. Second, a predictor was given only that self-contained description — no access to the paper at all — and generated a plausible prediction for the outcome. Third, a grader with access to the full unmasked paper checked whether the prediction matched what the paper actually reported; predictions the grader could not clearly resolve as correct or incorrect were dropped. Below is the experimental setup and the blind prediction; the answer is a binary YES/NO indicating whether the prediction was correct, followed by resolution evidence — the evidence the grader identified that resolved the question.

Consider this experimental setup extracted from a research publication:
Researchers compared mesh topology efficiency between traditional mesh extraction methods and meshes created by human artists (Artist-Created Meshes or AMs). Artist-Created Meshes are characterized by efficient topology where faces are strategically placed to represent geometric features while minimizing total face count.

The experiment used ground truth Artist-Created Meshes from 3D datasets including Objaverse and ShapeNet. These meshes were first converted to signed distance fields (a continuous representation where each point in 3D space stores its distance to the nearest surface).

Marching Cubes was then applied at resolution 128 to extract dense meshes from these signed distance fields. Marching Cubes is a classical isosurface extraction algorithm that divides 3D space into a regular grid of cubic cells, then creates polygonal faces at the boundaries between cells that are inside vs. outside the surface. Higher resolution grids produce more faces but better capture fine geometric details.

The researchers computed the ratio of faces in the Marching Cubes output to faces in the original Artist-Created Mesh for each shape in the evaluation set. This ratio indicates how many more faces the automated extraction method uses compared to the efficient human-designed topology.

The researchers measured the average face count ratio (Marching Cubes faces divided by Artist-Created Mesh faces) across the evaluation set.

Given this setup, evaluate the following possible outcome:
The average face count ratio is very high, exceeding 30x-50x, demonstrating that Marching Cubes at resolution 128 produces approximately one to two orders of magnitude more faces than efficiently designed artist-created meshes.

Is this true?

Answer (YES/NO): YES